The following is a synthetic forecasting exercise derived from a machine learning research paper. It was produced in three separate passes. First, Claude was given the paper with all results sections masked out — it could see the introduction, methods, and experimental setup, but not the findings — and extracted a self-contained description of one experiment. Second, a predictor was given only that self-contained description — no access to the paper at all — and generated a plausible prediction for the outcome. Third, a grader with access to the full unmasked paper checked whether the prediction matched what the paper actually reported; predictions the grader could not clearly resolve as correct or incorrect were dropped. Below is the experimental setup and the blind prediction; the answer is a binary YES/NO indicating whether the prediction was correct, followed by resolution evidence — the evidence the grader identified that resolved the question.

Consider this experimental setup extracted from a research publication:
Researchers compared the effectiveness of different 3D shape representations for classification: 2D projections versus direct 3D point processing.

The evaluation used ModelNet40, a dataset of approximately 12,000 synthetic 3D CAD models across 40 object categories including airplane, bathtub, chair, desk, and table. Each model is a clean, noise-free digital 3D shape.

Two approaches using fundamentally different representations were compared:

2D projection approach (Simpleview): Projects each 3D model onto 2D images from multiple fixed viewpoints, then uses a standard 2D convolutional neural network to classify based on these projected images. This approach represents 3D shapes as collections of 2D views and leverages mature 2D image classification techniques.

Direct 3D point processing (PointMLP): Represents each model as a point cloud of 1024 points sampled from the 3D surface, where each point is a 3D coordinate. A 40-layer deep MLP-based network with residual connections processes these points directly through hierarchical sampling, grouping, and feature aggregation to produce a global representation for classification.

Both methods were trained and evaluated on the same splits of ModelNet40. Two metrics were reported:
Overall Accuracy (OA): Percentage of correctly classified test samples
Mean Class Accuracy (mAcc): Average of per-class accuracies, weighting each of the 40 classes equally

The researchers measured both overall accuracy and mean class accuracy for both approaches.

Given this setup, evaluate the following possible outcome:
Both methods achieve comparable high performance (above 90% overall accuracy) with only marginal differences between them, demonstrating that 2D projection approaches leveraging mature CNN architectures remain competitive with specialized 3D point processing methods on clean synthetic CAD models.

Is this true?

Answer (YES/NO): YES